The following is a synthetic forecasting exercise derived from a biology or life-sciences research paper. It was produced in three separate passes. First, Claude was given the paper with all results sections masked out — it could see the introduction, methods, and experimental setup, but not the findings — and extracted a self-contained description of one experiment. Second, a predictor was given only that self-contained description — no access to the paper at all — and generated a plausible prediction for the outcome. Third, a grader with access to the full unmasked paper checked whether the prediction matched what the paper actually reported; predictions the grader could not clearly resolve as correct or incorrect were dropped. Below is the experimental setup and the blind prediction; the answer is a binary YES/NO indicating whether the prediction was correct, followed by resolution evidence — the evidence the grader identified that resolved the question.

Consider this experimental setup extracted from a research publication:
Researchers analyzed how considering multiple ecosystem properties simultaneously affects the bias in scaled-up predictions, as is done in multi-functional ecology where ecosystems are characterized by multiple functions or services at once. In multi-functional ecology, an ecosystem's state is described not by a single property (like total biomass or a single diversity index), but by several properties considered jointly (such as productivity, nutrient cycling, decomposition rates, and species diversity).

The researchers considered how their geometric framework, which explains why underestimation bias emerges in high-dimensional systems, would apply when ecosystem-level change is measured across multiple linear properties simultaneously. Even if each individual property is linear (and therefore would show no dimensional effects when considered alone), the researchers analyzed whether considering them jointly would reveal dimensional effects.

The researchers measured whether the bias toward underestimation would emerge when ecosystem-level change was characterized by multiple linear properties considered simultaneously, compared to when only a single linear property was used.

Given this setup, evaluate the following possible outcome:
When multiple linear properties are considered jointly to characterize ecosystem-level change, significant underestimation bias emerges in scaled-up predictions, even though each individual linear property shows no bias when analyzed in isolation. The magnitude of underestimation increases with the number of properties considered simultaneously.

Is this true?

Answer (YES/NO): YES